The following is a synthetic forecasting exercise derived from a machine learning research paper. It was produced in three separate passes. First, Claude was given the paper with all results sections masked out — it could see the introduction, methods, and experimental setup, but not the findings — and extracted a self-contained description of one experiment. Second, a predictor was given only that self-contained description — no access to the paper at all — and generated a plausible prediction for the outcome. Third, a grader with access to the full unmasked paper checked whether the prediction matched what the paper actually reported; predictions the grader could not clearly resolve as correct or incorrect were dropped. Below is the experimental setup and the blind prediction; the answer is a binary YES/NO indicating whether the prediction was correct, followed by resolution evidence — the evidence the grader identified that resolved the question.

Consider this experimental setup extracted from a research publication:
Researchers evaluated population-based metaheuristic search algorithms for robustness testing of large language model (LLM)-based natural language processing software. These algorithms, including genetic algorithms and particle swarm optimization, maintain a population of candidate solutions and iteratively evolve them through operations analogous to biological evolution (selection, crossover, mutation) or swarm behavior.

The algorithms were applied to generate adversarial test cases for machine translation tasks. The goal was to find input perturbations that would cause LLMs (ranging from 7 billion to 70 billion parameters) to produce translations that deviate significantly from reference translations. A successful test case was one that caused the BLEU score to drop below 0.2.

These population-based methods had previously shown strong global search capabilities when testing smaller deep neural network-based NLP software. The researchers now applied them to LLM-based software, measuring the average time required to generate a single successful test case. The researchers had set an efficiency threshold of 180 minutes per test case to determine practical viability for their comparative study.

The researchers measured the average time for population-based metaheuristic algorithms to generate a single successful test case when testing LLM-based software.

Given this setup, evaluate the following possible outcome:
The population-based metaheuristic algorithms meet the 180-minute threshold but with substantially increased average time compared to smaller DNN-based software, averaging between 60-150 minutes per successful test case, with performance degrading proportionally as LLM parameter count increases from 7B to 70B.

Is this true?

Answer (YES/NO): NO